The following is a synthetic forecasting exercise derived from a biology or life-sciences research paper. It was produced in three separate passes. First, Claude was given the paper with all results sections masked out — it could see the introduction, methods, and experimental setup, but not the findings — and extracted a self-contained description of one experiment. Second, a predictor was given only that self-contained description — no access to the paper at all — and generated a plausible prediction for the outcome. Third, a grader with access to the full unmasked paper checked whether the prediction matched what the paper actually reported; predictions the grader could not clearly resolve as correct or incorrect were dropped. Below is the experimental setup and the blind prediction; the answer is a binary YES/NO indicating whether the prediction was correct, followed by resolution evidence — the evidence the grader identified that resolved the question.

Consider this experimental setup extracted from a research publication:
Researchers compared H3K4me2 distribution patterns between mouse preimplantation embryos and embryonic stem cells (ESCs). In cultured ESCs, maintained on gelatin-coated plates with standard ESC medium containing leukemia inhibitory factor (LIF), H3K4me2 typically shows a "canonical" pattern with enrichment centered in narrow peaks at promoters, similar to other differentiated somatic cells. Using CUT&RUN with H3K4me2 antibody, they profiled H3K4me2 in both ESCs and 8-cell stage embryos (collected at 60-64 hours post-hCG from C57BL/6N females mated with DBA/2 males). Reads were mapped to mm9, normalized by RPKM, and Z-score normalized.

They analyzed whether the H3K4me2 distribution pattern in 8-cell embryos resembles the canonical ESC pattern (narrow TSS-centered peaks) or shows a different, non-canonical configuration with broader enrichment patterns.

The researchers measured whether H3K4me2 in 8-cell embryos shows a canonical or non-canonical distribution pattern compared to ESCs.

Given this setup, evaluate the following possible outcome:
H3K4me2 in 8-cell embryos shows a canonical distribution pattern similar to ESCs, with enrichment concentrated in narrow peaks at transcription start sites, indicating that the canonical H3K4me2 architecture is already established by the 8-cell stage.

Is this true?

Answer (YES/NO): NO